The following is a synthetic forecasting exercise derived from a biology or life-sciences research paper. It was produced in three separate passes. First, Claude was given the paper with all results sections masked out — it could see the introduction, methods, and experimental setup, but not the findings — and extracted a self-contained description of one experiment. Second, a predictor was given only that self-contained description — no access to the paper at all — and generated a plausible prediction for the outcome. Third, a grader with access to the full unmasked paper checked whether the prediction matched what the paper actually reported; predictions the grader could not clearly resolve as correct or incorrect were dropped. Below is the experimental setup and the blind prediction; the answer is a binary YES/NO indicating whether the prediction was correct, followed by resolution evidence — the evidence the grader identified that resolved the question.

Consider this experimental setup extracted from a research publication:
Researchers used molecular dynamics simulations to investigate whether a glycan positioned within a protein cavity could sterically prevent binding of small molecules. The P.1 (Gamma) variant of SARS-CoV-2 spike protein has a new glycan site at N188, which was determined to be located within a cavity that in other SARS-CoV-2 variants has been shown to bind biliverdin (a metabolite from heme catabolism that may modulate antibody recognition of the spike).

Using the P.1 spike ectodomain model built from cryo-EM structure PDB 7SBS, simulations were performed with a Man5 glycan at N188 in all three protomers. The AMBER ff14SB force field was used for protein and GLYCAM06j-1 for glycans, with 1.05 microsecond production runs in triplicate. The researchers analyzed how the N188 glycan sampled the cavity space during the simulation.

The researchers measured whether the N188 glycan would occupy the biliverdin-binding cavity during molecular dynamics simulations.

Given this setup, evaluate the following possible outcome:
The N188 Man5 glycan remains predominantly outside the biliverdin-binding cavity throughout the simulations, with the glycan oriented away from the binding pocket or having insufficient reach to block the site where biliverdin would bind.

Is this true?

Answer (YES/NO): NO